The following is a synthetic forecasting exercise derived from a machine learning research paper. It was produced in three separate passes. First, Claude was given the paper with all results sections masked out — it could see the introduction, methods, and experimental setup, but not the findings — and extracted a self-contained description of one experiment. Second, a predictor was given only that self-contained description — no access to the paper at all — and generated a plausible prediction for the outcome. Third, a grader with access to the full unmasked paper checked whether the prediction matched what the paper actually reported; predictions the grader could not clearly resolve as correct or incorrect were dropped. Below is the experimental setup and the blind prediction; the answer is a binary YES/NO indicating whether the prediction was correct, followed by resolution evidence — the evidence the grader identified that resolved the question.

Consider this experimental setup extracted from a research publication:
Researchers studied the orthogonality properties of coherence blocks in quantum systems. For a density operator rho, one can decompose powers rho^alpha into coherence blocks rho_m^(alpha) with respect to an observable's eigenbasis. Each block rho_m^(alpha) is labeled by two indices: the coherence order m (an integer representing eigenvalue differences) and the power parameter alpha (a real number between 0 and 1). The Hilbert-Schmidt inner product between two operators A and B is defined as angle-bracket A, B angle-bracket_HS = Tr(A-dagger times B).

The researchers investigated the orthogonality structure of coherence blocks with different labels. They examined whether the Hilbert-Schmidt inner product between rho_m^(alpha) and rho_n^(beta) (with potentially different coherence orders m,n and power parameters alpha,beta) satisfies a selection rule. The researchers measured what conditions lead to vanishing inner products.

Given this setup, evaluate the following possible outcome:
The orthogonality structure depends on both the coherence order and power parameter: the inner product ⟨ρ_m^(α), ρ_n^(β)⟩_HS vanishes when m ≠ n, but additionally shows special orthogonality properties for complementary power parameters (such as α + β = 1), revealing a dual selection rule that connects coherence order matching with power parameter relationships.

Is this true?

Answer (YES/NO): NO